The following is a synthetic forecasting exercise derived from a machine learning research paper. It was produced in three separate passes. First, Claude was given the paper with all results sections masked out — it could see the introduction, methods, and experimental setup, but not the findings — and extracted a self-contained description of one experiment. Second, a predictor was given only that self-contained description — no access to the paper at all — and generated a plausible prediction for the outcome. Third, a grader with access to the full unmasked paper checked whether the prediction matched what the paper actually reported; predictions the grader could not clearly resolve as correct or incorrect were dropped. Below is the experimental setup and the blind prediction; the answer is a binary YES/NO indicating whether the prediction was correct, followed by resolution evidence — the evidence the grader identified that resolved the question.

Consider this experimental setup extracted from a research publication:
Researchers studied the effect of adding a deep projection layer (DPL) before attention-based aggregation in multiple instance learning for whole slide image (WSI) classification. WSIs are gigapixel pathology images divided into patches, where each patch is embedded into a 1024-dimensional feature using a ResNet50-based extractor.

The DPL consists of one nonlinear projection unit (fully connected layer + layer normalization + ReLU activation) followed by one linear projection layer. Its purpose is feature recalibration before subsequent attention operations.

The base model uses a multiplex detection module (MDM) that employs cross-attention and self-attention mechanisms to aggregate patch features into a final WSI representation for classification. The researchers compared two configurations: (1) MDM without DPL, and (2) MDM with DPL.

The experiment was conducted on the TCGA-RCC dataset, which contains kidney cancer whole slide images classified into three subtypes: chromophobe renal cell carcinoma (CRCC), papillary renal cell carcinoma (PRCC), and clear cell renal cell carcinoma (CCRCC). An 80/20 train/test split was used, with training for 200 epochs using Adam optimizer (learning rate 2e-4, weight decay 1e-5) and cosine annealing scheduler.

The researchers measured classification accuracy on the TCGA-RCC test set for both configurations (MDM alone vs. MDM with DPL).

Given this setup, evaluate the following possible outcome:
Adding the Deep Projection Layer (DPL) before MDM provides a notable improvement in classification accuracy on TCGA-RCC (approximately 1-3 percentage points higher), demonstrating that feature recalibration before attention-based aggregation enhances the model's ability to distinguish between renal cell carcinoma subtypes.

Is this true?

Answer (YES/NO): NO